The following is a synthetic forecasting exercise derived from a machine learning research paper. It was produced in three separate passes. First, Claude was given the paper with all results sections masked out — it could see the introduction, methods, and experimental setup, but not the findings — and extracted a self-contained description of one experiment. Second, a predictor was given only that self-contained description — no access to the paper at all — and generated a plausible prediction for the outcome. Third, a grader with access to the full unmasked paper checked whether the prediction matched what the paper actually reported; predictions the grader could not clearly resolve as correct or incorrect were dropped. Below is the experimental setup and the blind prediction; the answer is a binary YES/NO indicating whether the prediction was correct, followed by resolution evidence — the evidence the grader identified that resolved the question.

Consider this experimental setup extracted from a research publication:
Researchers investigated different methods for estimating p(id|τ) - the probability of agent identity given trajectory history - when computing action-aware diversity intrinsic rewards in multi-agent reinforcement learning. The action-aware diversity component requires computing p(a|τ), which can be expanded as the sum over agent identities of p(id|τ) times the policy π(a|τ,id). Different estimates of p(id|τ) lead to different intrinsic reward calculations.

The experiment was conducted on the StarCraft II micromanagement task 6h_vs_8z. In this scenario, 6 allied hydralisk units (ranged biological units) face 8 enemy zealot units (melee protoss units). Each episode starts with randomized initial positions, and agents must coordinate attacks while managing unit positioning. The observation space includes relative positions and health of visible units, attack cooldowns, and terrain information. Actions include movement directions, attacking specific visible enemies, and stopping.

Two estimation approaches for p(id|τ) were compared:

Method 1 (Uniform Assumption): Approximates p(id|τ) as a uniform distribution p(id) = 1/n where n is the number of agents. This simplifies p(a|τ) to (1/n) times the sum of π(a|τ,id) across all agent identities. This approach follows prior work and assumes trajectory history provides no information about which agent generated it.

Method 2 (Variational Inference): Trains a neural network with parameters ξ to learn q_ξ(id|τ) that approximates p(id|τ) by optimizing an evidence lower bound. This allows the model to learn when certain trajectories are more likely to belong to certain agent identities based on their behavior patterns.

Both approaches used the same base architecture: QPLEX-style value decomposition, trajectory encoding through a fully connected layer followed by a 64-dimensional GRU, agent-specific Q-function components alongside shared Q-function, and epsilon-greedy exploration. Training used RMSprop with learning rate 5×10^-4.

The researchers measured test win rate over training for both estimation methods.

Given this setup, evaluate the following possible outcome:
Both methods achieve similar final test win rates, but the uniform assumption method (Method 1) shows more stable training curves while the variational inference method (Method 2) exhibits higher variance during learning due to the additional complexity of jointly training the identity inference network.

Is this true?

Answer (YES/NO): NO